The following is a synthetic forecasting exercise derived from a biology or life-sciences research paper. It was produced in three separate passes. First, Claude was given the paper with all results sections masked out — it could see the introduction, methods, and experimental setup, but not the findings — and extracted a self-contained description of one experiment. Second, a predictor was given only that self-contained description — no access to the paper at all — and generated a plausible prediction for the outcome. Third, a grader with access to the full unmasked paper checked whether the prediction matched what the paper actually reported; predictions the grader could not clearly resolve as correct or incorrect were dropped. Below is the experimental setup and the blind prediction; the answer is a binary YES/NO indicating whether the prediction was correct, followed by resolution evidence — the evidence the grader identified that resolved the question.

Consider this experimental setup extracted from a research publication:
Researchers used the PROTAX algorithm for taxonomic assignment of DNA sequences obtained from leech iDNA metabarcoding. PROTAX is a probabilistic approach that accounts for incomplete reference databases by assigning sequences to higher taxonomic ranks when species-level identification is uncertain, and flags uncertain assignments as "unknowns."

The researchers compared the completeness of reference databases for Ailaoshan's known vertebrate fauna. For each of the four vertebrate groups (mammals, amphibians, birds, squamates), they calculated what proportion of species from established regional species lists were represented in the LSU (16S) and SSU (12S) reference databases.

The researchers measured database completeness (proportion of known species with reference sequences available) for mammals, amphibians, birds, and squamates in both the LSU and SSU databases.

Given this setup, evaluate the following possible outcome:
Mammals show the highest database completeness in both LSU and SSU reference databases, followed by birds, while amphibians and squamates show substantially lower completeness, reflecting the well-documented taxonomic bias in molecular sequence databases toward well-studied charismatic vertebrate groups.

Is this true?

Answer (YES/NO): NO